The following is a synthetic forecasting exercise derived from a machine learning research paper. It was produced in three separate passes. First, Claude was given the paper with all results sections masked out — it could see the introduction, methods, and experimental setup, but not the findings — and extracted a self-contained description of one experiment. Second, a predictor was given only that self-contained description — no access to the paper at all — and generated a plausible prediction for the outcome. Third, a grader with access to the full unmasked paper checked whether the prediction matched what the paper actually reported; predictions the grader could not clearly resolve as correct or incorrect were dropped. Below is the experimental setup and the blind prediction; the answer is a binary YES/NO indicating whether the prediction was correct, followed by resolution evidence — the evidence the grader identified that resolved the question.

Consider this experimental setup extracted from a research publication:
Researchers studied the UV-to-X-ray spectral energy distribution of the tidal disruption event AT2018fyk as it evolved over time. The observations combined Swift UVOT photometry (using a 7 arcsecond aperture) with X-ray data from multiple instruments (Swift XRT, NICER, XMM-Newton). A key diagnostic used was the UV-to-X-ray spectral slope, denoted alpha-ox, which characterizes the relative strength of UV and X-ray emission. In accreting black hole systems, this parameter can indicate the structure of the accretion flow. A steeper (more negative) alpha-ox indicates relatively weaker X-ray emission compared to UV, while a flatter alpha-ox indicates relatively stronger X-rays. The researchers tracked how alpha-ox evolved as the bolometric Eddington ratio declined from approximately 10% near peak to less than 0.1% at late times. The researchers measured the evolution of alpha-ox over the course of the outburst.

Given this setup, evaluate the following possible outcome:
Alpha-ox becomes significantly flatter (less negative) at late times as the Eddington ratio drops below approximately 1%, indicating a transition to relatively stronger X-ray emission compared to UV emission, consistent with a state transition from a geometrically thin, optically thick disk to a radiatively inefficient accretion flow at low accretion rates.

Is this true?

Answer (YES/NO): NO